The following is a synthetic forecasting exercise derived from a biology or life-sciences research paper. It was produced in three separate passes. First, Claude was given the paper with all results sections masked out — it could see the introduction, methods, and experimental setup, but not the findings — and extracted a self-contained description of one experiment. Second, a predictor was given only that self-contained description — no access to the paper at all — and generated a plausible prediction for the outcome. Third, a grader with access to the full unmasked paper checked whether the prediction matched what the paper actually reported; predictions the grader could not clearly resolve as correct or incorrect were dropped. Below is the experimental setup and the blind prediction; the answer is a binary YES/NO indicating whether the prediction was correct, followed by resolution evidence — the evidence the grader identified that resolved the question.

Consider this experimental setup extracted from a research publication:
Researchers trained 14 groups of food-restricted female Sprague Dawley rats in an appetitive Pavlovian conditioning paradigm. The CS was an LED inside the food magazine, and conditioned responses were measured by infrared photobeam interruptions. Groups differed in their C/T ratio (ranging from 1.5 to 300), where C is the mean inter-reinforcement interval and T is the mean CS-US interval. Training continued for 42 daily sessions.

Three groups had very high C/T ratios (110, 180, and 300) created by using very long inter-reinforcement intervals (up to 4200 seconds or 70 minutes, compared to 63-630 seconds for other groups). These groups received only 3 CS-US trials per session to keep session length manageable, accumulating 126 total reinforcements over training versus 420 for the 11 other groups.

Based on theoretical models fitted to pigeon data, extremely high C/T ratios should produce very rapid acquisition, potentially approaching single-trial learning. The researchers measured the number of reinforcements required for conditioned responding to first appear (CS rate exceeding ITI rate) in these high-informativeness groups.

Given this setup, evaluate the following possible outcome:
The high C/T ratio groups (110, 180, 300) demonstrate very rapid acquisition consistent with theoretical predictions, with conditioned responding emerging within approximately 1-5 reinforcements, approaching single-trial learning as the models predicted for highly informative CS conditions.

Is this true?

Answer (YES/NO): YES